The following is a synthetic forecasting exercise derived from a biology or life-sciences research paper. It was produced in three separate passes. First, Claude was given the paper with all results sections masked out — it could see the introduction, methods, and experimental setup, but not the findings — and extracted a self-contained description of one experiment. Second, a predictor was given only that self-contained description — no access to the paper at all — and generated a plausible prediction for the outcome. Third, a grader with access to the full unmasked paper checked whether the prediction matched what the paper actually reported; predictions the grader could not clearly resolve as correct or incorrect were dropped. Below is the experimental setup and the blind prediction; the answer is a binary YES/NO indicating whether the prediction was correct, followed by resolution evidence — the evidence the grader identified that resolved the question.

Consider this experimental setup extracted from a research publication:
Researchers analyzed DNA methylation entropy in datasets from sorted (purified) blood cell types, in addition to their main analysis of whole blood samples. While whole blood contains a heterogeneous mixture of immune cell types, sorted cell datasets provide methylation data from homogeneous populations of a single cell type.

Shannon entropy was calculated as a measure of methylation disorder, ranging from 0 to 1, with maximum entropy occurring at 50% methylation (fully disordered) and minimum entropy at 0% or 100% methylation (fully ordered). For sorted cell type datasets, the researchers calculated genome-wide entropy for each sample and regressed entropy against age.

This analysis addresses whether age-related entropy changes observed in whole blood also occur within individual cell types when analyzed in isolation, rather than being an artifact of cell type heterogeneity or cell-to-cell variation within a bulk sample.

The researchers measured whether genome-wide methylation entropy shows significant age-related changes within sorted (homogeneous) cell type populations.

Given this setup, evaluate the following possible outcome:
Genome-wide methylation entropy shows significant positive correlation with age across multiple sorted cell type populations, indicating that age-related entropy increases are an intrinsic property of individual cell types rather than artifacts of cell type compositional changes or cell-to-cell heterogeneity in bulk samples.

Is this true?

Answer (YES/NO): NO